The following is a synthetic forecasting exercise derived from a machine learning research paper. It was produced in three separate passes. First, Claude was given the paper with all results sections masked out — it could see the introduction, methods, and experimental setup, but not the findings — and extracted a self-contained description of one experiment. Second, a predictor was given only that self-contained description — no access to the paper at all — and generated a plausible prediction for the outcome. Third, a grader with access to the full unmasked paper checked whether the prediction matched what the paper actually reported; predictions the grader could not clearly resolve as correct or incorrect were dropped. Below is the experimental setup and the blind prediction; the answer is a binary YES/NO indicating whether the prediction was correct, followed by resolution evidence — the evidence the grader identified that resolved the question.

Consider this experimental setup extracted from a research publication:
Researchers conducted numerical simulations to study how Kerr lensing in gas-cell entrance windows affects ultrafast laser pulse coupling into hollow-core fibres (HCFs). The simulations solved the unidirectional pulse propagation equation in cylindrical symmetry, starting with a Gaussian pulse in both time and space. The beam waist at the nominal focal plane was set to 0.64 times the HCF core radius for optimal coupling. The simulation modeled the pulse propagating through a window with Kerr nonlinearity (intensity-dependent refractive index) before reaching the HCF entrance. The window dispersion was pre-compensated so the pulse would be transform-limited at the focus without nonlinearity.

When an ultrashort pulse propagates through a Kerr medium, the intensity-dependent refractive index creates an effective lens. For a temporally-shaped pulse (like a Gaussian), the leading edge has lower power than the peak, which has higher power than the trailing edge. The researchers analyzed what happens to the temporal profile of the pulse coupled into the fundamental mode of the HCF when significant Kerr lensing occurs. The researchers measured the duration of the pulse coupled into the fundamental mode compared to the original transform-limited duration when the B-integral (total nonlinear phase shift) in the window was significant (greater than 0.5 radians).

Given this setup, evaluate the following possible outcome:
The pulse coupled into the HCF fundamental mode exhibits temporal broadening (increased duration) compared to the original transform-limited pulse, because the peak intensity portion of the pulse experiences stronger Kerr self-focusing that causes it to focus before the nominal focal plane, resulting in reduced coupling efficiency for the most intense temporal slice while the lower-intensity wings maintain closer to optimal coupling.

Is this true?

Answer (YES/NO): YES